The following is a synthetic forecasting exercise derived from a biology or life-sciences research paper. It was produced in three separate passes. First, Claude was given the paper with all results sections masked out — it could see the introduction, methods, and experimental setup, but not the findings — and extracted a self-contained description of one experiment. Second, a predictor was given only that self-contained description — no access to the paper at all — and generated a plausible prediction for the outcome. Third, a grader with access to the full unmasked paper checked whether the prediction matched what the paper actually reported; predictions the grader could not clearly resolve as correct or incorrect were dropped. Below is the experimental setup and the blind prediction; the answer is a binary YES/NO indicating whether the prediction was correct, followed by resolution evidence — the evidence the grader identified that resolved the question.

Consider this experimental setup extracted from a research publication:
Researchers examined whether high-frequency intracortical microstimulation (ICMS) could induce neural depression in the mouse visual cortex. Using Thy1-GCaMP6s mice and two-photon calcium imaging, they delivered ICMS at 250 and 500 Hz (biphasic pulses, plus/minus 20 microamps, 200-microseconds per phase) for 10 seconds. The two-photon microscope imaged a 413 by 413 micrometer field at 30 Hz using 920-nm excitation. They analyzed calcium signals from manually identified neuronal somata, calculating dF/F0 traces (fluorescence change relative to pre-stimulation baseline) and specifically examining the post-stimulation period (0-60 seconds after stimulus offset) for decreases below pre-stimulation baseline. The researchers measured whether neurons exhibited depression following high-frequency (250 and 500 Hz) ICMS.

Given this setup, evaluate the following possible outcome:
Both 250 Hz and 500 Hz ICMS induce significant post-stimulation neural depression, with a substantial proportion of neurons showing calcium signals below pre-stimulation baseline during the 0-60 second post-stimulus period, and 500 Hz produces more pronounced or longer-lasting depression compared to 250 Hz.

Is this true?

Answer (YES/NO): NO